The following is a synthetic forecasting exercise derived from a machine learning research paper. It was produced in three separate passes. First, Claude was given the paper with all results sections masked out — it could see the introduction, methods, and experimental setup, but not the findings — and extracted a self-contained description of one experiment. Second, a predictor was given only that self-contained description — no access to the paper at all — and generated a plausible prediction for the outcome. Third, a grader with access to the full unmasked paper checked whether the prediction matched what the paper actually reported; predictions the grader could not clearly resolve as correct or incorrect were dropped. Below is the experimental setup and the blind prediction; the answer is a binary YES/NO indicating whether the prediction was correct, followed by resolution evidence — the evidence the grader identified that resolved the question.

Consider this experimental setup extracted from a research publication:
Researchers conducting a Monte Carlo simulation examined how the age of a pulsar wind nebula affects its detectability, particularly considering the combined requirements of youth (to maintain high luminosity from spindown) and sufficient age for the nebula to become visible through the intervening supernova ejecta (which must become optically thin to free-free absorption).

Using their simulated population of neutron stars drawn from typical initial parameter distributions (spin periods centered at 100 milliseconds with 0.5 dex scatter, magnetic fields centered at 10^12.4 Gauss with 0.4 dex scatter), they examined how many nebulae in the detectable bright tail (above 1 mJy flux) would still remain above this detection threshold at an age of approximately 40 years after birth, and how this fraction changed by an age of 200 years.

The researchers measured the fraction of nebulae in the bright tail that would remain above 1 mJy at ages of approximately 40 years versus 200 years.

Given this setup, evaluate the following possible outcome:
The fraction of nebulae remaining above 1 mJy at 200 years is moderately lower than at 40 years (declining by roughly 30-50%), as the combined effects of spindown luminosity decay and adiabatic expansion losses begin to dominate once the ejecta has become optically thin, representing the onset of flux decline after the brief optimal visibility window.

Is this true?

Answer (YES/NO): NO